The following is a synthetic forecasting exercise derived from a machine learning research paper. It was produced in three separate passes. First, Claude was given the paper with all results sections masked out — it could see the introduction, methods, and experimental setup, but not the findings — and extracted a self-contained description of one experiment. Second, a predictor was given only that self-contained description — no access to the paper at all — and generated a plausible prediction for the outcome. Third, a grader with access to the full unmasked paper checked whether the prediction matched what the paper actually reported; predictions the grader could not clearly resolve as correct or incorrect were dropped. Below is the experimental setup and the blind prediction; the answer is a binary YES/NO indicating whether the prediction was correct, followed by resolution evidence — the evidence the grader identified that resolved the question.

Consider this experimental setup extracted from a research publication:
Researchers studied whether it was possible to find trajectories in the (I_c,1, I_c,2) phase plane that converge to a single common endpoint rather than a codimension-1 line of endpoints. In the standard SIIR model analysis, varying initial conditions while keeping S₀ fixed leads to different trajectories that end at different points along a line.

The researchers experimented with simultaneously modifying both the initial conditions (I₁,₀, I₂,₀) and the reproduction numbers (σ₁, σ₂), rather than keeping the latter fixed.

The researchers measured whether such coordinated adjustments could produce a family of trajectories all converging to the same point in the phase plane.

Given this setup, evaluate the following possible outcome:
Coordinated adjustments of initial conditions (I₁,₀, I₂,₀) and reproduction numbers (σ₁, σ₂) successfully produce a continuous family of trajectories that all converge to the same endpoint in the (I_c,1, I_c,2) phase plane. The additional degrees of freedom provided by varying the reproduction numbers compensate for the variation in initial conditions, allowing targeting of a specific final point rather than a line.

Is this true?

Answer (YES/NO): YES